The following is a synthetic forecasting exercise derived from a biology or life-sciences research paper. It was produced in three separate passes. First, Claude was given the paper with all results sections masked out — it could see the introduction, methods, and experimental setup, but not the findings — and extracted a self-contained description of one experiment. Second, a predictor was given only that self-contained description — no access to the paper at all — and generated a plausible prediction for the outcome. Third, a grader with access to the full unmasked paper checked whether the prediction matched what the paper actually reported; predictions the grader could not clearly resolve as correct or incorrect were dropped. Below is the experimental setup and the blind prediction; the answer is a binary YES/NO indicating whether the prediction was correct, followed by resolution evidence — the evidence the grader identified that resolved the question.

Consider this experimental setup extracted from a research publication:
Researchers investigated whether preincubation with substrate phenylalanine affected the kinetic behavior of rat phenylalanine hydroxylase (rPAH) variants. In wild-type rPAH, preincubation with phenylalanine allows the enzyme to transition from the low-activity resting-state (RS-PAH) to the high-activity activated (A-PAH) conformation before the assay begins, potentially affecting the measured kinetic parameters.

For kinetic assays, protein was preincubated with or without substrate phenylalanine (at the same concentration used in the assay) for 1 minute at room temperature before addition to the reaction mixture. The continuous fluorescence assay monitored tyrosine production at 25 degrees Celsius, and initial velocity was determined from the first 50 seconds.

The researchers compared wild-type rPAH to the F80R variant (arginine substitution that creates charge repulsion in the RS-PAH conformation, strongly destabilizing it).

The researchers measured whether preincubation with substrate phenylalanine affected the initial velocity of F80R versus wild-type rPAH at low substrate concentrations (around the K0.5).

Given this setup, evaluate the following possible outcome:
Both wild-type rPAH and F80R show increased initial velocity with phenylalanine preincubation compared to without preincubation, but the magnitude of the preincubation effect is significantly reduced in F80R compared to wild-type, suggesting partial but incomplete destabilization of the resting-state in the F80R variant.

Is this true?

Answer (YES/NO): NO